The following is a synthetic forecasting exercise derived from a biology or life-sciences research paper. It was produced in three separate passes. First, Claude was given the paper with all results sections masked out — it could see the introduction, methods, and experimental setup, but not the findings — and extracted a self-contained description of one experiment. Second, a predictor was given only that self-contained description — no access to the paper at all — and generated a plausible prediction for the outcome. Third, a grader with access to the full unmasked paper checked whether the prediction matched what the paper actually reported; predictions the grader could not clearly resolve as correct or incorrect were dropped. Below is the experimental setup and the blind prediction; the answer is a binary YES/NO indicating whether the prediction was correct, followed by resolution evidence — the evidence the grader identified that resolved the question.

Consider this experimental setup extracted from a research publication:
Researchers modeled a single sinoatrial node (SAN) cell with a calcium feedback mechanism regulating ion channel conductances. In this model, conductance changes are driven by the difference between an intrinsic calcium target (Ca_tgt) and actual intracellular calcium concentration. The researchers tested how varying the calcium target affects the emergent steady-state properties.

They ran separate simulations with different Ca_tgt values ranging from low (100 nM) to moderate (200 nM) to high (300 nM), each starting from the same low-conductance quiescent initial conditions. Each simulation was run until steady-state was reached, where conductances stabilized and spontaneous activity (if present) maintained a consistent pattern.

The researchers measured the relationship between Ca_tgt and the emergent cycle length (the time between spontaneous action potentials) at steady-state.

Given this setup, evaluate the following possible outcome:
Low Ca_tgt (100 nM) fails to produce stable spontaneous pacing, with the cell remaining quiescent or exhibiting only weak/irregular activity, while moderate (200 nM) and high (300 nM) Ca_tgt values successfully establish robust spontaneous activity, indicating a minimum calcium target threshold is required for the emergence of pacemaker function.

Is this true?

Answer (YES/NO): NO